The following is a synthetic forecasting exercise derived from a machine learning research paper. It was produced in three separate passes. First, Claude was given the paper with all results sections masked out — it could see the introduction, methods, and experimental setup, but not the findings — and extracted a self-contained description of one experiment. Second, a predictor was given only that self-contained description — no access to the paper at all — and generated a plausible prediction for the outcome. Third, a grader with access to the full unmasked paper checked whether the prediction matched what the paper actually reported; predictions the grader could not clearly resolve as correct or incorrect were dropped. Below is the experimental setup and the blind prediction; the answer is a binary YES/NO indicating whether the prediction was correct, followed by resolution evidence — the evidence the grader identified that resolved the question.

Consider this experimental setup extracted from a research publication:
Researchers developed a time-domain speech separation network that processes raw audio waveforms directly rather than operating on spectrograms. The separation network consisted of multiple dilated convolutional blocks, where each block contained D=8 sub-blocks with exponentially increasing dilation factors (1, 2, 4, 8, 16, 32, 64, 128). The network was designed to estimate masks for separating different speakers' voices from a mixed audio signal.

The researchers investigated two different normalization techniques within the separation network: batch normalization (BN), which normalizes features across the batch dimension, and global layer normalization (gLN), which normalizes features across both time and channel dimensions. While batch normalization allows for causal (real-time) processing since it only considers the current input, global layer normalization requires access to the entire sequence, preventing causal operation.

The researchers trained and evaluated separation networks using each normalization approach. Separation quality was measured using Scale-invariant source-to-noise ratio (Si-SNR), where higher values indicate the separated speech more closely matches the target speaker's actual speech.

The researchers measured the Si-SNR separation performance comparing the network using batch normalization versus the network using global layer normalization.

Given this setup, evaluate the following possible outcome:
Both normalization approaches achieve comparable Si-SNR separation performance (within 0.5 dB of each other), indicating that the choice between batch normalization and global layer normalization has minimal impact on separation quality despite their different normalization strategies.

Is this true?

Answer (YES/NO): NO